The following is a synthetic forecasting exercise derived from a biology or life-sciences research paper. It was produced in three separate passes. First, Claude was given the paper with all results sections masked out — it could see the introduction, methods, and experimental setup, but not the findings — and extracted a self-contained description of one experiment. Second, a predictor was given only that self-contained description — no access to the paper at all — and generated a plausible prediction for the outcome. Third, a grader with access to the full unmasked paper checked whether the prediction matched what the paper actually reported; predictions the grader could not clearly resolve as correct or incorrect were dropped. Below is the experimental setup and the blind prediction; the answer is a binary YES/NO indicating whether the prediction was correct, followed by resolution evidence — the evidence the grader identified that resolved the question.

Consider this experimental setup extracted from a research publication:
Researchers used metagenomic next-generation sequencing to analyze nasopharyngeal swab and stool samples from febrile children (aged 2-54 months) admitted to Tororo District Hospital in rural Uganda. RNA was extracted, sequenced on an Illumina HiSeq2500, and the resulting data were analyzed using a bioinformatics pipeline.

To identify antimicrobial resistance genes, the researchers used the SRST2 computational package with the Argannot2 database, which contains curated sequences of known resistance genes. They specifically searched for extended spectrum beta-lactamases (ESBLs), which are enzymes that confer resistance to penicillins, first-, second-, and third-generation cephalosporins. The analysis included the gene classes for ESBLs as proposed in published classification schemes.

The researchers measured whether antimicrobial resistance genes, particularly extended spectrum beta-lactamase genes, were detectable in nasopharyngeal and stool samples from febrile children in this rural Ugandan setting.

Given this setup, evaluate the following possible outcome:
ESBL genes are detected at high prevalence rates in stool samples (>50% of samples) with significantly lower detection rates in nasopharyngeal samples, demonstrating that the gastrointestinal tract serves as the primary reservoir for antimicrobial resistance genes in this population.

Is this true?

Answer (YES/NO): NO